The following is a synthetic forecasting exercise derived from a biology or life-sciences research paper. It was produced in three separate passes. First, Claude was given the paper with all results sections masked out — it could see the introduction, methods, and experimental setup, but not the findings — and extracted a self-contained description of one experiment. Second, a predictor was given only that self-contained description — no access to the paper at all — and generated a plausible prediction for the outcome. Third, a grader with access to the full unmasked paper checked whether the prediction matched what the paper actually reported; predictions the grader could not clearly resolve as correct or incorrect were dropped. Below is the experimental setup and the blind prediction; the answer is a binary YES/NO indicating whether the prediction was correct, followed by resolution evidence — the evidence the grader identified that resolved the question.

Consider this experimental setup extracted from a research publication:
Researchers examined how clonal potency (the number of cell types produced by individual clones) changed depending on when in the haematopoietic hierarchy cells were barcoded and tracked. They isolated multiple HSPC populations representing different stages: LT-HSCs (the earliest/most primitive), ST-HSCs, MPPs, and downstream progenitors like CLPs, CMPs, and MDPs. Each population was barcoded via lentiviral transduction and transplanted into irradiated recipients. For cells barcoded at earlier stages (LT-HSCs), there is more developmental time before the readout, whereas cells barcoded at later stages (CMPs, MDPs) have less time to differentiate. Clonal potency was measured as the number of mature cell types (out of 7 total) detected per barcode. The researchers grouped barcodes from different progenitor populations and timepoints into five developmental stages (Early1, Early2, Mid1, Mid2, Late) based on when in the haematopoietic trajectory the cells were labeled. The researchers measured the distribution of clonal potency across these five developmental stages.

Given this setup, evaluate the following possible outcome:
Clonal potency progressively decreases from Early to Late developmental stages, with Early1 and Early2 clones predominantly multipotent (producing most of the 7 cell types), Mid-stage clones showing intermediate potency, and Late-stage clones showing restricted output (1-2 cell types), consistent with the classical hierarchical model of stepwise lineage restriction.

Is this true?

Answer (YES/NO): NO